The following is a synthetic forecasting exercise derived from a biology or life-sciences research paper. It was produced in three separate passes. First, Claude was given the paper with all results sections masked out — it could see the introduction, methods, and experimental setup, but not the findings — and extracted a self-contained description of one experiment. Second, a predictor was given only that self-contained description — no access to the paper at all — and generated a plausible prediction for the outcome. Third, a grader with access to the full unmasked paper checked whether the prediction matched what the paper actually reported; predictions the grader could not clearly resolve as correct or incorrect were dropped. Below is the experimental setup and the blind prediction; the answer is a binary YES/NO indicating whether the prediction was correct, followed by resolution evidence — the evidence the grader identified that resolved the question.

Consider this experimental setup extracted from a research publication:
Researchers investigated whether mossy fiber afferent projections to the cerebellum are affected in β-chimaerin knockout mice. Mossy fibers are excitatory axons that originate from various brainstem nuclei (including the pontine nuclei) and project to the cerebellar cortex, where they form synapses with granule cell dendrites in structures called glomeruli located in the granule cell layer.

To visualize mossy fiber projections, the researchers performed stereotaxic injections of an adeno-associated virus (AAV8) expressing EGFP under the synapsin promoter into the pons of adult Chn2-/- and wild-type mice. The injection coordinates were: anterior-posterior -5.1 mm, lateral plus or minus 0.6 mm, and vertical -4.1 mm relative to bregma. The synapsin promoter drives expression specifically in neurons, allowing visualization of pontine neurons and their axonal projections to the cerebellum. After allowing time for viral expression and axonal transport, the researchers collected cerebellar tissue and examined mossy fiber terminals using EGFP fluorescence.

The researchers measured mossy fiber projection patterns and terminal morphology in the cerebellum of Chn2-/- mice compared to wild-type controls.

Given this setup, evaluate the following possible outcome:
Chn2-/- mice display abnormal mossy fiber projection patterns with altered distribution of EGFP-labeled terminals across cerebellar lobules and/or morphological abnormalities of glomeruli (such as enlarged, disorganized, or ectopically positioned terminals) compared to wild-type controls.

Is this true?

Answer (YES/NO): YES